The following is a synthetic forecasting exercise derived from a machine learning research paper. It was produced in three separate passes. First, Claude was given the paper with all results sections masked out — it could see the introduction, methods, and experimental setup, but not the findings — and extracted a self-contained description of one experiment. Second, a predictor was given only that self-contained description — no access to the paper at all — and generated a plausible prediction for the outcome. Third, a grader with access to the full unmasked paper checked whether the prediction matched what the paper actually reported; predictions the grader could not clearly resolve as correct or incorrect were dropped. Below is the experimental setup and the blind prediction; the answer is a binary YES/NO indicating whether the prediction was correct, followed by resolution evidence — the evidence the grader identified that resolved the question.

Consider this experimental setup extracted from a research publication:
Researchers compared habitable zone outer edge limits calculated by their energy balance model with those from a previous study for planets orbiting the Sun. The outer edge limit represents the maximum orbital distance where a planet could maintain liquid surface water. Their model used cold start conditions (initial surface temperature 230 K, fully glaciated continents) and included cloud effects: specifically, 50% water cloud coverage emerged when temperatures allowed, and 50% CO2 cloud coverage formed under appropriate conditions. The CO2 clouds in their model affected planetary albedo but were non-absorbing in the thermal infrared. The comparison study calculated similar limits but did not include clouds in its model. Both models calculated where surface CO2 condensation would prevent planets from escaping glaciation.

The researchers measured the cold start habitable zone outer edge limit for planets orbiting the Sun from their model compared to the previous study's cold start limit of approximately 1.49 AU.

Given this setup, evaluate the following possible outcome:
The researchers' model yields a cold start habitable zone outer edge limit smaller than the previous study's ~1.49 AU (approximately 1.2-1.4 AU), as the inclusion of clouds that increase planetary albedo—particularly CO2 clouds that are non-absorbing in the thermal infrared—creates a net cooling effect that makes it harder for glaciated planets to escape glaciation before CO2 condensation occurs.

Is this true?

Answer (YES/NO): YES